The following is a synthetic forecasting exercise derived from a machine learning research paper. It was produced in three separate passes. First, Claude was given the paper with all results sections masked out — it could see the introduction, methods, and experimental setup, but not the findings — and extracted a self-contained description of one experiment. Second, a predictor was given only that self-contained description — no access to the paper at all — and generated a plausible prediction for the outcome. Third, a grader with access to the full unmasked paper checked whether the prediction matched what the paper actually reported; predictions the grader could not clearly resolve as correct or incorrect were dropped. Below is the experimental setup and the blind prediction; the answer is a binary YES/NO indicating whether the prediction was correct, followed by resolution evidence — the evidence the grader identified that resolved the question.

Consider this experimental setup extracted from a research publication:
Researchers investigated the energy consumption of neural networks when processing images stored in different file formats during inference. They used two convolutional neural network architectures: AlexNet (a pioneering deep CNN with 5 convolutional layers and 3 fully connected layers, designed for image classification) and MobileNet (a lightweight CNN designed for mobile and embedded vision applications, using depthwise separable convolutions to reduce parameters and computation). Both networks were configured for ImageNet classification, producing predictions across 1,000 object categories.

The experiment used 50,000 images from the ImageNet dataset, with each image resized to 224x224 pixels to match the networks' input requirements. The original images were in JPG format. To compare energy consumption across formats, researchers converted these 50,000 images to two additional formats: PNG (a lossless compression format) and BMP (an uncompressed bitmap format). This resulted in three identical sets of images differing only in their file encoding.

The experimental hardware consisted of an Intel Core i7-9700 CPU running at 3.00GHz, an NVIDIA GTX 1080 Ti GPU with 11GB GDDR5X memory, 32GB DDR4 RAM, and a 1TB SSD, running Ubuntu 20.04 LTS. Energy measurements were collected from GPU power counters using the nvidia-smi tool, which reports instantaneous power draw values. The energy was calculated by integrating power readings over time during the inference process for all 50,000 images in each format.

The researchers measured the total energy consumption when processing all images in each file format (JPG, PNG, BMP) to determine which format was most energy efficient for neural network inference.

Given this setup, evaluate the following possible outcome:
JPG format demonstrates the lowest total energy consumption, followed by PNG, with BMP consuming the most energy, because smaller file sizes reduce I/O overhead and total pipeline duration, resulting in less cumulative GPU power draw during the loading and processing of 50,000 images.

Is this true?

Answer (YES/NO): NO